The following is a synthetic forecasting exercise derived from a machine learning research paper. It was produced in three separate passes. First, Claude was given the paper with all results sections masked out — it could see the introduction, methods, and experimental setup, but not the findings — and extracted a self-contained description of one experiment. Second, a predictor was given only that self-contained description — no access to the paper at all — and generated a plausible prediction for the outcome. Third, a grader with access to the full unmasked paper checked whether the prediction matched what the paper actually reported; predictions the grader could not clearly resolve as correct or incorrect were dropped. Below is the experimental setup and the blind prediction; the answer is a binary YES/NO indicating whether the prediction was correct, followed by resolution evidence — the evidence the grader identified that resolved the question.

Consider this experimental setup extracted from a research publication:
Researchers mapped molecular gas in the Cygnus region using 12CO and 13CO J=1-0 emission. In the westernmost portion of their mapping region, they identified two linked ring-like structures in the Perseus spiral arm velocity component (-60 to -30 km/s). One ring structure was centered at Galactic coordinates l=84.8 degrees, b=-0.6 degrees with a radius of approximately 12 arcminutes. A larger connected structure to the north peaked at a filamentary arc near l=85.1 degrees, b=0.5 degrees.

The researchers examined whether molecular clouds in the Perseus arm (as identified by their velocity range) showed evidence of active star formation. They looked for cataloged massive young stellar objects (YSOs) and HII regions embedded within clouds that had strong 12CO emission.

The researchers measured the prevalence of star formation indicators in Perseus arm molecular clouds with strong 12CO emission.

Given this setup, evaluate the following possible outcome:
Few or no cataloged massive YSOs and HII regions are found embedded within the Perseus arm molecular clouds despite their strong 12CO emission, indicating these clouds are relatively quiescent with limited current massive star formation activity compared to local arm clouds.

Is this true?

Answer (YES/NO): NO